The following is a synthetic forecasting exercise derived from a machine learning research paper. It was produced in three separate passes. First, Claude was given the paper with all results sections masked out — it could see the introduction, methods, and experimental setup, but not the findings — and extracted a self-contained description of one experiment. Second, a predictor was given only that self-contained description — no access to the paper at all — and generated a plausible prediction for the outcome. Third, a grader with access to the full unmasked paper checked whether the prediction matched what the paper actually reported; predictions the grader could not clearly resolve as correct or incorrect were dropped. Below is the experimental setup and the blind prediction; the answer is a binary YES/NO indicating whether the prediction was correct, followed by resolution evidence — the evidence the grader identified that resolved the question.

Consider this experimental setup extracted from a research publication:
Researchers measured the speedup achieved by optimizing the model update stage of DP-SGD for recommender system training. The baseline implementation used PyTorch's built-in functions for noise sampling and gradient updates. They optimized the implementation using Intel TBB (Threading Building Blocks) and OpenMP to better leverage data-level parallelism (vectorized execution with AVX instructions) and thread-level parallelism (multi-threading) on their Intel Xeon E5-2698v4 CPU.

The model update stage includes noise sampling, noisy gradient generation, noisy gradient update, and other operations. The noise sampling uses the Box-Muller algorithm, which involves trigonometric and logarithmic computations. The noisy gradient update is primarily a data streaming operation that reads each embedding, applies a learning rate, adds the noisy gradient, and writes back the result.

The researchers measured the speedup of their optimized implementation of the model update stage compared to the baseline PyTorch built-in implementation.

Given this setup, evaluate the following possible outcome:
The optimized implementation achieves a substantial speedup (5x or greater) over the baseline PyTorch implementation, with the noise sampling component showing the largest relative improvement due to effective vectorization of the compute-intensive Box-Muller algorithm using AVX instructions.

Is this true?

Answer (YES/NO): NO